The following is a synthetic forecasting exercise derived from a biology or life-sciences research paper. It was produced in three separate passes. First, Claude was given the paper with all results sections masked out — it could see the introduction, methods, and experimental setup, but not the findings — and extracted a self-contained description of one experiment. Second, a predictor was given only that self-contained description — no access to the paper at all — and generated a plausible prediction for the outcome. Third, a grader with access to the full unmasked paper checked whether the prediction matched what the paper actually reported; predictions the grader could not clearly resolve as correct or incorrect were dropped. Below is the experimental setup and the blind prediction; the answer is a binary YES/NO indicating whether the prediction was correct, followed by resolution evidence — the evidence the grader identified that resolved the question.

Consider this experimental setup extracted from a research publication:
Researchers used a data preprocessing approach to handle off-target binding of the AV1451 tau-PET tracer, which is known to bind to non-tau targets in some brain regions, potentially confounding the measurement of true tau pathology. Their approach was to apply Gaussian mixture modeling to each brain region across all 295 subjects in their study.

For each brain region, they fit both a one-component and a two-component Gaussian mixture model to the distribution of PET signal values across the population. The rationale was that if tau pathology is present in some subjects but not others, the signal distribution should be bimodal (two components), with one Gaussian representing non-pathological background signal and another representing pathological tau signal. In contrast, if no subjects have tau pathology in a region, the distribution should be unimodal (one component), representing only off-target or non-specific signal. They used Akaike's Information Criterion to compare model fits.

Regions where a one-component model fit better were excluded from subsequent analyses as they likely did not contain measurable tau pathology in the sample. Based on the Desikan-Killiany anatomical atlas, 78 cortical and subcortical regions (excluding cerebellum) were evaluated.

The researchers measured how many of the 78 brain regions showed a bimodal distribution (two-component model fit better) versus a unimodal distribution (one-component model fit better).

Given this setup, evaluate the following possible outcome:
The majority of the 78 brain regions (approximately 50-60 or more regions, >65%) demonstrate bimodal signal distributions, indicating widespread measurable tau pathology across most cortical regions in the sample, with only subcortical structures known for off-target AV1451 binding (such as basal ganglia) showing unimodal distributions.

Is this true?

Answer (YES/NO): YES